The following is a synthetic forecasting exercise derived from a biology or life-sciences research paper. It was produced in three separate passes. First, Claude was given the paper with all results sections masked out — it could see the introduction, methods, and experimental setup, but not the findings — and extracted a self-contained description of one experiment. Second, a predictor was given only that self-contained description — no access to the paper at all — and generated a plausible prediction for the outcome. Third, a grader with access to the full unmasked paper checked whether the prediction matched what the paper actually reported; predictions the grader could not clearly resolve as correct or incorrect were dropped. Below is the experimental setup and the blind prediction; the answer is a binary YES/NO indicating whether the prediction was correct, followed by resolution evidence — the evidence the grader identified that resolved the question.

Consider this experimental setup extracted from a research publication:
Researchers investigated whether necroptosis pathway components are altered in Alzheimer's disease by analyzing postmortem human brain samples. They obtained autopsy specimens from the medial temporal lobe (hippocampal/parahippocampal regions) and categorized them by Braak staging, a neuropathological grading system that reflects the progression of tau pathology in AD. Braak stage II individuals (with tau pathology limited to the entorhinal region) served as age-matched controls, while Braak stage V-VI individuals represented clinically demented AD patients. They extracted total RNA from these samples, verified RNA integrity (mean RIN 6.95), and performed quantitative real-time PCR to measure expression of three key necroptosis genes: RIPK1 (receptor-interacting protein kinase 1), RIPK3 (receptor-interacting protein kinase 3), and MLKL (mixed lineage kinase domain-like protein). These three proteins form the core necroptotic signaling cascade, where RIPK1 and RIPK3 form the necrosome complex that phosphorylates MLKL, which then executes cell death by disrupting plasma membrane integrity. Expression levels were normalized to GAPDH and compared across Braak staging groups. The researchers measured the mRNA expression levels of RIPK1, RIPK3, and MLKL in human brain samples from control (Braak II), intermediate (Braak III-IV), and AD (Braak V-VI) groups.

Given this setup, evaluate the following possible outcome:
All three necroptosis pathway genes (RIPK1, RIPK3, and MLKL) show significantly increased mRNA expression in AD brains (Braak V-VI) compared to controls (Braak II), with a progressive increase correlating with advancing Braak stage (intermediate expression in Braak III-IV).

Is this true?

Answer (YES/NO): NO